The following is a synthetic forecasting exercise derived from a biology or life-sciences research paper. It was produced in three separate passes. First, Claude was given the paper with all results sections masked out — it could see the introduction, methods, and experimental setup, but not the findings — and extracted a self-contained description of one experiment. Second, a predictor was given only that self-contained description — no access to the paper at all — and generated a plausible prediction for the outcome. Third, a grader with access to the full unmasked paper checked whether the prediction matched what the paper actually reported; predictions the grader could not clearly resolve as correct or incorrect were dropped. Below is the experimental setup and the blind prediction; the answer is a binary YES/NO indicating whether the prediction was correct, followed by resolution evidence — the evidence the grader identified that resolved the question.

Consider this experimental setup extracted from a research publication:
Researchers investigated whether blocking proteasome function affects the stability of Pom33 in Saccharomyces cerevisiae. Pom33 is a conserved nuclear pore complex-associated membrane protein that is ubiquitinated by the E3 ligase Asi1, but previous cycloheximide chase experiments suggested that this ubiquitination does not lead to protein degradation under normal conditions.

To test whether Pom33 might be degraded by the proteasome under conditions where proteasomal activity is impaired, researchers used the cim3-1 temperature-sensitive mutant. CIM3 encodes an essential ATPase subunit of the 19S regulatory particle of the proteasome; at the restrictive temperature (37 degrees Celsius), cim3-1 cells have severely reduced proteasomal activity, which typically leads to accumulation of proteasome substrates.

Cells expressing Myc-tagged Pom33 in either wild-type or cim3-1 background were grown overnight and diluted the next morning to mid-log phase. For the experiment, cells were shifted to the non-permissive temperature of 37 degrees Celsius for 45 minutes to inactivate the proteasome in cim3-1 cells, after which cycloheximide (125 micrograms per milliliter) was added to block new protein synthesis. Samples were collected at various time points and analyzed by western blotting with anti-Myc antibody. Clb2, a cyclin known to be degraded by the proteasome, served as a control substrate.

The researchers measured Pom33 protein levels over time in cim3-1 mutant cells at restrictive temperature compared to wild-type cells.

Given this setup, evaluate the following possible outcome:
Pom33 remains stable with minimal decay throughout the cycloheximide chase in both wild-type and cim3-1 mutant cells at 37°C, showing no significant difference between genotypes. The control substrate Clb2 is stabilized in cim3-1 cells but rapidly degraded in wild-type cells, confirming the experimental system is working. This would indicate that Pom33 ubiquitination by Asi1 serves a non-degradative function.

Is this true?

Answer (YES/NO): YES